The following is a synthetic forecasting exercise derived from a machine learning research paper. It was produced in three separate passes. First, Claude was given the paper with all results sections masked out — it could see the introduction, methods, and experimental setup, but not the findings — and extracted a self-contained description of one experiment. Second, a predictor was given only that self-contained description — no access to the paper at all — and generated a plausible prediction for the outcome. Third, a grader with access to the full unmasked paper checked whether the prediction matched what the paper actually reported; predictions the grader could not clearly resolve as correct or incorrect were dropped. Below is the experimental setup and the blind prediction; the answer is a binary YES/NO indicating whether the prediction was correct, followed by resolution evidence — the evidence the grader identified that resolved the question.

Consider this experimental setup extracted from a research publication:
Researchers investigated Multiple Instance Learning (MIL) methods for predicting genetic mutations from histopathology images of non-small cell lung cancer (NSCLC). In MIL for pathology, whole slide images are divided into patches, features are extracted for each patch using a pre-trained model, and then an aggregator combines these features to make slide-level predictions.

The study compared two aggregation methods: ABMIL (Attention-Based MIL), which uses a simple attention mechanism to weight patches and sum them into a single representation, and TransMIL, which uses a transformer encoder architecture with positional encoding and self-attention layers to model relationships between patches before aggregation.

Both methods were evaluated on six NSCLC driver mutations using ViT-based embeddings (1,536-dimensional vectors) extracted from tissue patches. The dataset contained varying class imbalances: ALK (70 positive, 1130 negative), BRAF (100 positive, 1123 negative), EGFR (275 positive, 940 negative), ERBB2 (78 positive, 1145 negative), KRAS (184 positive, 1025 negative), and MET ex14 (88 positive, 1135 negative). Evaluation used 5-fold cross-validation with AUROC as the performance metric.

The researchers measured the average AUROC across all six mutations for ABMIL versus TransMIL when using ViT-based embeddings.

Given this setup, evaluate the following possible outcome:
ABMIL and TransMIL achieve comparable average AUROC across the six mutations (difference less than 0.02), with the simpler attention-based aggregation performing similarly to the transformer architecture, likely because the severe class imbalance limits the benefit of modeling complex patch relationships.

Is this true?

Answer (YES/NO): NO